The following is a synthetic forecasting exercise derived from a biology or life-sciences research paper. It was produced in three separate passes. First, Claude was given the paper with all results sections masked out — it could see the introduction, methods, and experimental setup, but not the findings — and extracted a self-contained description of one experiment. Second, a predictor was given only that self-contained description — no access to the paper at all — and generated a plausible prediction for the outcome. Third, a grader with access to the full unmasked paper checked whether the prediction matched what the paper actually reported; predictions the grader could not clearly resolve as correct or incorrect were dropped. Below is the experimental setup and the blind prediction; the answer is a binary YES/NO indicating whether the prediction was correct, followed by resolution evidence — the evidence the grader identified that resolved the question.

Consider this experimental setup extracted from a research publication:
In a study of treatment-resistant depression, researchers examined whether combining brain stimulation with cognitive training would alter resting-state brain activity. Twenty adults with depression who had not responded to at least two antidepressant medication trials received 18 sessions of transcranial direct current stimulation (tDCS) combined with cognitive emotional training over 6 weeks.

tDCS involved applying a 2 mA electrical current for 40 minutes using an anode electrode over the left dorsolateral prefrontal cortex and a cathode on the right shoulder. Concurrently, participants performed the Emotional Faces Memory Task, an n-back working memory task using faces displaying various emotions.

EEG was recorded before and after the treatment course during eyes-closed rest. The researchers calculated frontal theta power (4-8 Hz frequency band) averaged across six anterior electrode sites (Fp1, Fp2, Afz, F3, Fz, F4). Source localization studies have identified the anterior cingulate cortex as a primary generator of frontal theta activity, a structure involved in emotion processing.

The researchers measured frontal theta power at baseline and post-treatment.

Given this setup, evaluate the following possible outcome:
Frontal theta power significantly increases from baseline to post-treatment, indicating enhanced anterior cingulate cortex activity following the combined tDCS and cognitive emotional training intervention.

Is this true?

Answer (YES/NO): NO